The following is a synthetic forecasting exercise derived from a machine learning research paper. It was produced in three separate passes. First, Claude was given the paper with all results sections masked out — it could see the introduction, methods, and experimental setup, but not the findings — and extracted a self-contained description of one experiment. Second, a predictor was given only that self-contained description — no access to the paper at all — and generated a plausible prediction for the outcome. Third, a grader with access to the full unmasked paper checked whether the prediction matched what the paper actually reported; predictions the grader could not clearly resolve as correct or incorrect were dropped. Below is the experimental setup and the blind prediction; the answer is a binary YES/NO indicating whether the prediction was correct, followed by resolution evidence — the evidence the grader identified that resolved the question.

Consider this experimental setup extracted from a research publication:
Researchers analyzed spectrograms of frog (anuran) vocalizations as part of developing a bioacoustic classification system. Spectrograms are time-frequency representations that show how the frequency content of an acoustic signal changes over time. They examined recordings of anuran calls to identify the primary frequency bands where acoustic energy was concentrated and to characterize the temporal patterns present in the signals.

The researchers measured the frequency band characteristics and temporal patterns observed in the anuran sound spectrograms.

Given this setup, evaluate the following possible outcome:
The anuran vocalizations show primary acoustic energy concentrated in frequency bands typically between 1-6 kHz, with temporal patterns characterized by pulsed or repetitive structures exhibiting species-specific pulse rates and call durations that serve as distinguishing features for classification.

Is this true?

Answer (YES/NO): NO